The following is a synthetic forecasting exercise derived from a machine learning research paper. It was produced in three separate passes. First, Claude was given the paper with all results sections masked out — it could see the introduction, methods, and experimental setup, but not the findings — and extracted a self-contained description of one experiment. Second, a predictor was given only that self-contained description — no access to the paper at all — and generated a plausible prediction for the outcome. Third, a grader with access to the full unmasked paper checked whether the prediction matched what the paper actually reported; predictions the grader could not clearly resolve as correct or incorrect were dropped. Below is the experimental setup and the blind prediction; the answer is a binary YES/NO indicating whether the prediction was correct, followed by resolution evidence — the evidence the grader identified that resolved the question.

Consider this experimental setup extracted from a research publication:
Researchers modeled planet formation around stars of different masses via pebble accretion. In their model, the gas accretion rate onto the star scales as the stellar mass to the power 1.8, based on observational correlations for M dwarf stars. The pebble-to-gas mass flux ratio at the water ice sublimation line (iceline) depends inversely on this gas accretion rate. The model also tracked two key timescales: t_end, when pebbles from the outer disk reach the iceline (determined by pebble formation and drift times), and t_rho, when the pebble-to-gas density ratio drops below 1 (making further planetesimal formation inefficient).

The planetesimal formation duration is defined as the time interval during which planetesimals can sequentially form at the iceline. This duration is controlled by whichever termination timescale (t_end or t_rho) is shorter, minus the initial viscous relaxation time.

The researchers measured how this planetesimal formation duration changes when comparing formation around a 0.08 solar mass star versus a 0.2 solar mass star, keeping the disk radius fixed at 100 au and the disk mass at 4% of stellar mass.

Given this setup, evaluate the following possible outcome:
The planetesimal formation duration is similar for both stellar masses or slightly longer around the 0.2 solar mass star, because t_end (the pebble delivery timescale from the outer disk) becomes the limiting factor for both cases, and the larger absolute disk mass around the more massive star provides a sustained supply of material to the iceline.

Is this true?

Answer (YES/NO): NO